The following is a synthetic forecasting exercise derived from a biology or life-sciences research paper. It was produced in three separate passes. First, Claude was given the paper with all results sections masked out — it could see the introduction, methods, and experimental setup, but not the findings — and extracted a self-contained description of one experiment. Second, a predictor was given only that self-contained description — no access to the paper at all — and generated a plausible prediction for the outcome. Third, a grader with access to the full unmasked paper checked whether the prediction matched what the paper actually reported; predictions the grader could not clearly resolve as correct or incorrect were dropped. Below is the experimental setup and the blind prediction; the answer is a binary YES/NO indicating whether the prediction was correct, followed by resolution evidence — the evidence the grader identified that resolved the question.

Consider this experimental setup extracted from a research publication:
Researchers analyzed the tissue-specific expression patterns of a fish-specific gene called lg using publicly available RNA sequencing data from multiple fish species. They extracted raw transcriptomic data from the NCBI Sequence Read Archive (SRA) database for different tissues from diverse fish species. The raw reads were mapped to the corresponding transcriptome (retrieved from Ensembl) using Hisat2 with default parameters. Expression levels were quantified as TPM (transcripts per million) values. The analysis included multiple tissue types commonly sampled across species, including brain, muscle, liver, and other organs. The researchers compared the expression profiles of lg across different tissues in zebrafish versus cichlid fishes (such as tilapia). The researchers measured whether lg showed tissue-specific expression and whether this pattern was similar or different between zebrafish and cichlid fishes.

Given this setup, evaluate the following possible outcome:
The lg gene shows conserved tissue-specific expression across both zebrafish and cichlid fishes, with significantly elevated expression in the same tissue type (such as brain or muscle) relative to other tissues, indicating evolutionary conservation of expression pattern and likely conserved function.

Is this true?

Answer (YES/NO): NO